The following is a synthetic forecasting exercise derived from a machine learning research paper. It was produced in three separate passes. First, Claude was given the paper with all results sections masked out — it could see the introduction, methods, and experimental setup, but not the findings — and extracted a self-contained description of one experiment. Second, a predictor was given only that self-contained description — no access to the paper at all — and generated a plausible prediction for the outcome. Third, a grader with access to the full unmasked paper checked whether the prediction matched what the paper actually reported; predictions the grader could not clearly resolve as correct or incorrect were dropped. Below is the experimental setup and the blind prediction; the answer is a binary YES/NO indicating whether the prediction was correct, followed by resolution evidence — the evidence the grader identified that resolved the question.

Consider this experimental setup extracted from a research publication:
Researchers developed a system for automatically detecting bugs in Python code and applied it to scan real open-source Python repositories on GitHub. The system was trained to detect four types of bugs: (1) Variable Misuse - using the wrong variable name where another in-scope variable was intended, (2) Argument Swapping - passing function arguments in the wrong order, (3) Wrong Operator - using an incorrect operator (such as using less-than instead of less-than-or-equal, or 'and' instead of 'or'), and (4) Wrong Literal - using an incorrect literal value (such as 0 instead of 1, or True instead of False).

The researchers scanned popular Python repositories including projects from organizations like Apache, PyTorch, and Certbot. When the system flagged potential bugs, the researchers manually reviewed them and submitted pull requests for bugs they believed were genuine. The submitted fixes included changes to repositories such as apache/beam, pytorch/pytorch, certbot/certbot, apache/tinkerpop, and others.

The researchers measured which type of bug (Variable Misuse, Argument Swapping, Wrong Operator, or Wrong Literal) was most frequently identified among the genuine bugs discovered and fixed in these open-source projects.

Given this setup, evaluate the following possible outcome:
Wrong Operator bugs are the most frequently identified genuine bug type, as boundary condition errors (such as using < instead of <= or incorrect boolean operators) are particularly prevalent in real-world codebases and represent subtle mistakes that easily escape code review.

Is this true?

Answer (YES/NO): NO